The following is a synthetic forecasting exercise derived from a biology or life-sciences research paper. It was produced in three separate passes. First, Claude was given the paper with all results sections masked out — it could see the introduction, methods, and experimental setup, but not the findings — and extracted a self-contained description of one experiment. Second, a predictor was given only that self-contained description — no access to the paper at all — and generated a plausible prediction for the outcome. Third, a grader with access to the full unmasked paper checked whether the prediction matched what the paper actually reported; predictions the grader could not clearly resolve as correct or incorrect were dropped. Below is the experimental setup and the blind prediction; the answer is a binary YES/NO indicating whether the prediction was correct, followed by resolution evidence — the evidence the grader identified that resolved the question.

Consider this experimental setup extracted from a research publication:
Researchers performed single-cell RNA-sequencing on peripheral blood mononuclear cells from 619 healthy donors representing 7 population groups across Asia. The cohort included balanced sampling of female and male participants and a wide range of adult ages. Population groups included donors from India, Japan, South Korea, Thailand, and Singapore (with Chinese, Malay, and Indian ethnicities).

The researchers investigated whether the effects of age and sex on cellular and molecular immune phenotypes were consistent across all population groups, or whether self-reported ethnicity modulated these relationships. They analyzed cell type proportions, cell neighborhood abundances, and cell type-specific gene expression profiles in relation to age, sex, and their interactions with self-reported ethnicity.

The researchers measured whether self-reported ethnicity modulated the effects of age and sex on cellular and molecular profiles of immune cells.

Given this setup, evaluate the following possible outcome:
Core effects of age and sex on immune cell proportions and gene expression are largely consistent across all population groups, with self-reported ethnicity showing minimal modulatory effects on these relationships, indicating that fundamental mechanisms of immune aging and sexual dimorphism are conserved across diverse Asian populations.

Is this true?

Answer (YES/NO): NO